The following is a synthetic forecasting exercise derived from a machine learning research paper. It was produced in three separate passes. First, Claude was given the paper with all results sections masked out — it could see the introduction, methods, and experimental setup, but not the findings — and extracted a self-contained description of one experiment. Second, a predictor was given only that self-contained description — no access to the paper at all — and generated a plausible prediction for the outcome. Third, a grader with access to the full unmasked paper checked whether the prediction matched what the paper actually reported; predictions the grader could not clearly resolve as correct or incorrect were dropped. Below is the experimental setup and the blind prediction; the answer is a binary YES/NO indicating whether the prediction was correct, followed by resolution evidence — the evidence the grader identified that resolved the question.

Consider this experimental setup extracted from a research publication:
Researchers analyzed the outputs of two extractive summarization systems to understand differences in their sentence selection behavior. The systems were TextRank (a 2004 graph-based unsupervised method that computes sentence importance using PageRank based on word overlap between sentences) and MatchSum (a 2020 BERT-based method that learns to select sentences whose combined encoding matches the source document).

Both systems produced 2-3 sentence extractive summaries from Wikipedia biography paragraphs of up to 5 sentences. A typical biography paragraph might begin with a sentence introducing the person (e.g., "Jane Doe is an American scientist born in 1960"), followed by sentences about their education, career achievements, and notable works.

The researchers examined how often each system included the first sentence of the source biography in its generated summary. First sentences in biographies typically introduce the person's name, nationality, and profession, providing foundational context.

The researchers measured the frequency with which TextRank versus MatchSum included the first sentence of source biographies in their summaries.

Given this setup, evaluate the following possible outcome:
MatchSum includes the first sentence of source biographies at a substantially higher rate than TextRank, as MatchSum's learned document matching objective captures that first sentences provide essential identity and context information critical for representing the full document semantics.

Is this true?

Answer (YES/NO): NO